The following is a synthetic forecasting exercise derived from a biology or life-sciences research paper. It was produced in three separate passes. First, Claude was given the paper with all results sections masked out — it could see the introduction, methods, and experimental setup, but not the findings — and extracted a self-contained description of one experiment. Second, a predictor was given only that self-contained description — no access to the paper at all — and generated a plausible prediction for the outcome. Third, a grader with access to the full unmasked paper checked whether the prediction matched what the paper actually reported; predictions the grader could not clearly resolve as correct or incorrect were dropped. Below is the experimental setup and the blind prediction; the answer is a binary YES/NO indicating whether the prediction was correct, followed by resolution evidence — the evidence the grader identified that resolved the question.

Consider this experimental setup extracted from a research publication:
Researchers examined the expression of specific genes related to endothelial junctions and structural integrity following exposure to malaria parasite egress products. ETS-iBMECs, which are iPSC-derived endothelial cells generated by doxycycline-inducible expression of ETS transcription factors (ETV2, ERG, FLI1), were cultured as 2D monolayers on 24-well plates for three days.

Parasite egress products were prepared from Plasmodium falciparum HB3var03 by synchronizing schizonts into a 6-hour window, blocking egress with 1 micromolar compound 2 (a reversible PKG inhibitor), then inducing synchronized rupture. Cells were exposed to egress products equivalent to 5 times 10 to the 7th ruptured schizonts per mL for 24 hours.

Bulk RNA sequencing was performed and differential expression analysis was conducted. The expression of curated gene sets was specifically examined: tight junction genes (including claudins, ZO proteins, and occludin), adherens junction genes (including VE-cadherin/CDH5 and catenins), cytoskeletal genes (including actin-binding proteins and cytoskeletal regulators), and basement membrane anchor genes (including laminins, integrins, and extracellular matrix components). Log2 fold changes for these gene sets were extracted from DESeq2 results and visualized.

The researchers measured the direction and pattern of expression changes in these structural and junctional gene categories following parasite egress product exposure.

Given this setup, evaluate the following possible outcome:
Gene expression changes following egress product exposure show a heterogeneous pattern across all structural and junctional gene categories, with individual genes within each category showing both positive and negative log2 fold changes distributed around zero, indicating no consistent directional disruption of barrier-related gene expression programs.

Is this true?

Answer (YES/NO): NO